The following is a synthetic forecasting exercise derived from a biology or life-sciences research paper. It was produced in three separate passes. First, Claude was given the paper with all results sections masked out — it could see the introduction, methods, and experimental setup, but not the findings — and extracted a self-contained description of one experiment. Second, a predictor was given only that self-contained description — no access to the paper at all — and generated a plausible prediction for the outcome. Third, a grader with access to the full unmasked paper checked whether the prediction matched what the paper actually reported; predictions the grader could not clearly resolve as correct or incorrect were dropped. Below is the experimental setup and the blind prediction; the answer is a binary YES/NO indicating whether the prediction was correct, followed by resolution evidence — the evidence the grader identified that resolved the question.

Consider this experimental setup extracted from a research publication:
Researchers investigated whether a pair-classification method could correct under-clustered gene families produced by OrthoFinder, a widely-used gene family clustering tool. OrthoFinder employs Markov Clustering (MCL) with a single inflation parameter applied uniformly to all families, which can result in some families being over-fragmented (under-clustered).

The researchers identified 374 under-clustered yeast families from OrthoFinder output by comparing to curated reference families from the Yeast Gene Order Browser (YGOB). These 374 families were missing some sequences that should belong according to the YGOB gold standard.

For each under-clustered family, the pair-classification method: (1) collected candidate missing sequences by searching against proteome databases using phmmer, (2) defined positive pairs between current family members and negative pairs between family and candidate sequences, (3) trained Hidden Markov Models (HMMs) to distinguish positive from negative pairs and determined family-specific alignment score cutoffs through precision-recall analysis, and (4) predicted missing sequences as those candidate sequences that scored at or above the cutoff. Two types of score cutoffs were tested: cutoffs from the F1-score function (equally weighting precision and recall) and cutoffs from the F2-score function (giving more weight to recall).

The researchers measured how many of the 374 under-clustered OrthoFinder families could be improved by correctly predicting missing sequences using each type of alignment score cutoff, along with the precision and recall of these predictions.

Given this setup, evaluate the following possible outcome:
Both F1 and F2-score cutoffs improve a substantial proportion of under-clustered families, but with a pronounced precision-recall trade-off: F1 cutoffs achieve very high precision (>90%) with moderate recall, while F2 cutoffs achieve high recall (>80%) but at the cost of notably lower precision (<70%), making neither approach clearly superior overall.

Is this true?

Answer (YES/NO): NO